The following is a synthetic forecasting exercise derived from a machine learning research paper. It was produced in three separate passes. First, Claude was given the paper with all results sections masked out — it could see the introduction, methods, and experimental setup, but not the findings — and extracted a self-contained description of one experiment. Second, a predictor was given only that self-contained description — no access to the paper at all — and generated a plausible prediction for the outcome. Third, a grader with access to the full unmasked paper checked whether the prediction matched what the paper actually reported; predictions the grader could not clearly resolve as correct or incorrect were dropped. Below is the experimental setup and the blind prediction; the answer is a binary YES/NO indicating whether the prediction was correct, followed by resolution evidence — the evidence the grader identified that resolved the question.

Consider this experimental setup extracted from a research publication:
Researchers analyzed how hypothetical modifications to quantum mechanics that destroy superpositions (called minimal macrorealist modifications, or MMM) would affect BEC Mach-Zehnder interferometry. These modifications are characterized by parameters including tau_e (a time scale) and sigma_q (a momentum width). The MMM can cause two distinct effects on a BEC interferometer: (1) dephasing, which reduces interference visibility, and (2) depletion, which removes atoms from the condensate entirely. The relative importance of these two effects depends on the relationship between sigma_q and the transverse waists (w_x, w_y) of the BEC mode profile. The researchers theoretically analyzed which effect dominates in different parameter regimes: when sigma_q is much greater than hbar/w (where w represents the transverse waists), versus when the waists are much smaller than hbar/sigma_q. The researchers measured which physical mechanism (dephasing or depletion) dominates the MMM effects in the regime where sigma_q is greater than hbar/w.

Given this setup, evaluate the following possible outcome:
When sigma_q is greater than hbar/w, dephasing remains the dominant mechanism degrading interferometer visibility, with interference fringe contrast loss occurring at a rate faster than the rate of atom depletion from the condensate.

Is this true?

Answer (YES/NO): NO